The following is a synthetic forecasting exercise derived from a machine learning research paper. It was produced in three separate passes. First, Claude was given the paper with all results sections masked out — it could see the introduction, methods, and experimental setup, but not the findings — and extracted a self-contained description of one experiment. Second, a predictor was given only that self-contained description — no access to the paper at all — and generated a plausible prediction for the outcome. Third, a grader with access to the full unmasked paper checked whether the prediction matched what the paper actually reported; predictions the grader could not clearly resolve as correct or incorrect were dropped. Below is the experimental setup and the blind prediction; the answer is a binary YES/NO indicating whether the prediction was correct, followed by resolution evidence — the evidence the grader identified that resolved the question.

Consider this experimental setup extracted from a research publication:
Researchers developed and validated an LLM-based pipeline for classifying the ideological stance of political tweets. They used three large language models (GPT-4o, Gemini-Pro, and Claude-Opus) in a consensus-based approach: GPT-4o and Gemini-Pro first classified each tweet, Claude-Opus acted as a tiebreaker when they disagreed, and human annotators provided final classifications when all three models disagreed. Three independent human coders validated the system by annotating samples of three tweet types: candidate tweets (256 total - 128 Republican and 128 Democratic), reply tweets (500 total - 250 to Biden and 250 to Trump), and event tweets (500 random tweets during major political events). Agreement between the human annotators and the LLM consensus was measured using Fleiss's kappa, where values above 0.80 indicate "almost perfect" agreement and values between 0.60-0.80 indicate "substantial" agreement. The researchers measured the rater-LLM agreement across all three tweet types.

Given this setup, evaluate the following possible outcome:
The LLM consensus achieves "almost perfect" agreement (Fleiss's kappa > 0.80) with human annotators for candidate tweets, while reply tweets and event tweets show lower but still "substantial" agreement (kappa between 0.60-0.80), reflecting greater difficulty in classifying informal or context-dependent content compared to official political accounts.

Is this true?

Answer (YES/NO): NO